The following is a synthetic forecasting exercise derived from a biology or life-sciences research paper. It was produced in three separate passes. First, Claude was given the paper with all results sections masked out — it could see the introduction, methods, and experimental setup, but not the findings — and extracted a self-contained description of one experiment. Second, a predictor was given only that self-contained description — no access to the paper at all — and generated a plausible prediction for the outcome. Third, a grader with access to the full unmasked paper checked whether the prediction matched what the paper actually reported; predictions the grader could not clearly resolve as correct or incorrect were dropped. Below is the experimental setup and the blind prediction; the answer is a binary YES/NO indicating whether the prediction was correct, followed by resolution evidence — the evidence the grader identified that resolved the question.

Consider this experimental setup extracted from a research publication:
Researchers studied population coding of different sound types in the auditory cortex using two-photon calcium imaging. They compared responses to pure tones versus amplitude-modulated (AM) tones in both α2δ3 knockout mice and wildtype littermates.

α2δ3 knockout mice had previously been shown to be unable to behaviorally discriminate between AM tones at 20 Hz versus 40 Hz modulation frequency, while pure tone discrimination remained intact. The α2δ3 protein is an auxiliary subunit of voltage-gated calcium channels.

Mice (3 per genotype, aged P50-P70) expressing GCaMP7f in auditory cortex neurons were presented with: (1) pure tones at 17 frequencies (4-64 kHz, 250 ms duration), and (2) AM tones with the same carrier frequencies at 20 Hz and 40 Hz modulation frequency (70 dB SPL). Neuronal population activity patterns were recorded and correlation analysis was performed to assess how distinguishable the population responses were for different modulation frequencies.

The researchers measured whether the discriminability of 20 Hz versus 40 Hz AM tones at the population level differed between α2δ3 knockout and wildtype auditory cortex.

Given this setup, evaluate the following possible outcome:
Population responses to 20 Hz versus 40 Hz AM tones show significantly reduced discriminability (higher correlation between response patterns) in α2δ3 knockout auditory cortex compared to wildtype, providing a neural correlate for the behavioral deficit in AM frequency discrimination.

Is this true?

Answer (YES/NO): NO